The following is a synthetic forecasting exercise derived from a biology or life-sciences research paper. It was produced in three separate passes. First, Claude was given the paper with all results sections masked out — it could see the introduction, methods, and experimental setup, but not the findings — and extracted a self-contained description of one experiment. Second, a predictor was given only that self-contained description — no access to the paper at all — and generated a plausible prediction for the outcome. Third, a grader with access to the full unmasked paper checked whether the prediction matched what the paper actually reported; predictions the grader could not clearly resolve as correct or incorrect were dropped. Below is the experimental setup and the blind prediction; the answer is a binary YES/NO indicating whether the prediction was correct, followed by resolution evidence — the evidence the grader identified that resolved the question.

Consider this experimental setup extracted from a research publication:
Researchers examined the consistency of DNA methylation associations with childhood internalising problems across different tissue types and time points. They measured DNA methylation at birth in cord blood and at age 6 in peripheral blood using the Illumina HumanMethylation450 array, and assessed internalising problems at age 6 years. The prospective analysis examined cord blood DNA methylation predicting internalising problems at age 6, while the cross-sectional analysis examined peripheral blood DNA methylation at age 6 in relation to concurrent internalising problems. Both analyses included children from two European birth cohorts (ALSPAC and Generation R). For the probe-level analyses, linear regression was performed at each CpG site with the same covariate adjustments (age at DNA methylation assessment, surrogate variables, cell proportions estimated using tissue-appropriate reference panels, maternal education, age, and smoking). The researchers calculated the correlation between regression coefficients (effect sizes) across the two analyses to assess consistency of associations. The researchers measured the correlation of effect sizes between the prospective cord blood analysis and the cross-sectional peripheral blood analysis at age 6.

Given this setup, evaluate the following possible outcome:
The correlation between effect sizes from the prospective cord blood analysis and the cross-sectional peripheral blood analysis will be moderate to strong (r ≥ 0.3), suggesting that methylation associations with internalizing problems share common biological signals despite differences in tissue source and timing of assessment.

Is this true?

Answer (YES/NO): NO